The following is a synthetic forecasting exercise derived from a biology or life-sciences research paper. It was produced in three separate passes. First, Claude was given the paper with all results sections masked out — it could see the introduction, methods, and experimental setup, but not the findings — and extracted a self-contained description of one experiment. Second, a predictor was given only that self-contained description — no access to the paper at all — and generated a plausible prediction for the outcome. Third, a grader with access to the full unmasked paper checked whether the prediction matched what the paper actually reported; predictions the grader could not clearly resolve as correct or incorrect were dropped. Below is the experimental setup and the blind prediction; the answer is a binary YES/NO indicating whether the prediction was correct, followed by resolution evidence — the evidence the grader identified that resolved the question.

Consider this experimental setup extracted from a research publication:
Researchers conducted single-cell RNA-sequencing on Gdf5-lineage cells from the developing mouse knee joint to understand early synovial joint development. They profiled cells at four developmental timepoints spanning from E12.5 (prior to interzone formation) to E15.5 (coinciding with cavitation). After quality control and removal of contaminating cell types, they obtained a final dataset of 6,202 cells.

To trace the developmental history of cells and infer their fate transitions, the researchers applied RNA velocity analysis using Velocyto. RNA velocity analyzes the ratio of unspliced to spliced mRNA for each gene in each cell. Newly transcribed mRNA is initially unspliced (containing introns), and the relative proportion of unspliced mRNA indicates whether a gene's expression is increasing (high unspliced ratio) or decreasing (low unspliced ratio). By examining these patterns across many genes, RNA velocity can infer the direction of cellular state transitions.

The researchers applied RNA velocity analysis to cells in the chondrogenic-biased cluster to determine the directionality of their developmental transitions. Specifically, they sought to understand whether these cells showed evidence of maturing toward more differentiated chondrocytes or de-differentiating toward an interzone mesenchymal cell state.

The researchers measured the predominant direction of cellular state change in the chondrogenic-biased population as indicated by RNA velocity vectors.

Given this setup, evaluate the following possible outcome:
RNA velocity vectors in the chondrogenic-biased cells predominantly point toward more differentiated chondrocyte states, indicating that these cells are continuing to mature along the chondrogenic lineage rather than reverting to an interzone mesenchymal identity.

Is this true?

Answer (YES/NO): NO